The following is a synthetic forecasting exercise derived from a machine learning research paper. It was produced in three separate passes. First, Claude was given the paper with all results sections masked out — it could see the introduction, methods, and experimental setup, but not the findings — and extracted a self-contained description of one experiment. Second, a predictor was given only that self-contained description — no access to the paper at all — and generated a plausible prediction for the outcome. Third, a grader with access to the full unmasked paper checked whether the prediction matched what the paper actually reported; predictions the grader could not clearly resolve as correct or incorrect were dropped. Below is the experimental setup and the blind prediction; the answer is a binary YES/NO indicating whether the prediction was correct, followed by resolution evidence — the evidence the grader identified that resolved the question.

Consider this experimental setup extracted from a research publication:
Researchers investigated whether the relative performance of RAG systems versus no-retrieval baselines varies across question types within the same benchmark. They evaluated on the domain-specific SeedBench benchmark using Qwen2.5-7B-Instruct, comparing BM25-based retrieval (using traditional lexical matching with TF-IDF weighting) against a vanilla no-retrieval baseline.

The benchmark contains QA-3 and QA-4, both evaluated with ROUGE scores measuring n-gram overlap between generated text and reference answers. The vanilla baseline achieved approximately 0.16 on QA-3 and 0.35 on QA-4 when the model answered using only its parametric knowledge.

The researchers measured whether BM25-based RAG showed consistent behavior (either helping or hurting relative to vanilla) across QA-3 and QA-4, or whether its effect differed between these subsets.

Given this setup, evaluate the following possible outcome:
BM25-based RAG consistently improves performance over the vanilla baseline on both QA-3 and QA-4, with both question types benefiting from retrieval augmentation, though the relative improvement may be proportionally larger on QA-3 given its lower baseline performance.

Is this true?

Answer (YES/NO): NO